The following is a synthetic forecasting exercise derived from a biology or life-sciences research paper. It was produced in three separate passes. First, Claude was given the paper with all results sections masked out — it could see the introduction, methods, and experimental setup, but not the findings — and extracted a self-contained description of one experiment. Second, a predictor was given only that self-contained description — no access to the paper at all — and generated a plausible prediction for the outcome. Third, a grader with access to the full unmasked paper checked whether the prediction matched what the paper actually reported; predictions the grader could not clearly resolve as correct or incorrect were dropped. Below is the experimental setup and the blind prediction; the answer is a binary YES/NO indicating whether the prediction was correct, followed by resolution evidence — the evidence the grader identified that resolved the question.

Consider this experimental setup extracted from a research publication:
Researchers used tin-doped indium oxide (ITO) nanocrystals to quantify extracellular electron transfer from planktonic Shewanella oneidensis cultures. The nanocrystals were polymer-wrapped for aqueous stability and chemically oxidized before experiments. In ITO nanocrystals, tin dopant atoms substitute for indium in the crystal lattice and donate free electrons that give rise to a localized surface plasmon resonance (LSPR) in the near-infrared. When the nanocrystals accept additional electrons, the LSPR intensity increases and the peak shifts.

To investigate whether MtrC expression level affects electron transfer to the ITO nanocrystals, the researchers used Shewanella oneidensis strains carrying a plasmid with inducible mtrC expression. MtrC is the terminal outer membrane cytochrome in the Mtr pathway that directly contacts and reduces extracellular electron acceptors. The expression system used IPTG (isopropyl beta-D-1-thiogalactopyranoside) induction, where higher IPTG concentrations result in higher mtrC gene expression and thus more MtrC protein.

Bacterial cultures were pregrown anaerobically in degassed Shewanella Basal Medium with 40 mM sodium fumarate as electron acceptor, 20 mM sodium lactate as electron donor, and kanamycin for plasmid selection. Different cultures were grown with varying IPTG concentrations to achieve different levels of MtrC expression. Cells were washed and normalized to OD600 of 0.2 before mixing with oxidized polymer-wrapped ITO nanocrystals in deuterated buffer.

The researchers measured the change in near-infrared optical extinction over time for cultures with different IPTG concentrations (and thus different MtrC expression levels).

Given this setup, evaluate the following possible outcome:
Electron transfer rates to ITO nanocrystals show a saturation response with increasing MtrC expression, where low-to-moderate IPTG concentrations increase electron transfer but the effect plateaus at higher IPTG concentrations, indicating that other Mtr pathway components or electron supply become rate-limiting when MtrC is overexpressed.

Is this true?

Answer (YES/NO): NO